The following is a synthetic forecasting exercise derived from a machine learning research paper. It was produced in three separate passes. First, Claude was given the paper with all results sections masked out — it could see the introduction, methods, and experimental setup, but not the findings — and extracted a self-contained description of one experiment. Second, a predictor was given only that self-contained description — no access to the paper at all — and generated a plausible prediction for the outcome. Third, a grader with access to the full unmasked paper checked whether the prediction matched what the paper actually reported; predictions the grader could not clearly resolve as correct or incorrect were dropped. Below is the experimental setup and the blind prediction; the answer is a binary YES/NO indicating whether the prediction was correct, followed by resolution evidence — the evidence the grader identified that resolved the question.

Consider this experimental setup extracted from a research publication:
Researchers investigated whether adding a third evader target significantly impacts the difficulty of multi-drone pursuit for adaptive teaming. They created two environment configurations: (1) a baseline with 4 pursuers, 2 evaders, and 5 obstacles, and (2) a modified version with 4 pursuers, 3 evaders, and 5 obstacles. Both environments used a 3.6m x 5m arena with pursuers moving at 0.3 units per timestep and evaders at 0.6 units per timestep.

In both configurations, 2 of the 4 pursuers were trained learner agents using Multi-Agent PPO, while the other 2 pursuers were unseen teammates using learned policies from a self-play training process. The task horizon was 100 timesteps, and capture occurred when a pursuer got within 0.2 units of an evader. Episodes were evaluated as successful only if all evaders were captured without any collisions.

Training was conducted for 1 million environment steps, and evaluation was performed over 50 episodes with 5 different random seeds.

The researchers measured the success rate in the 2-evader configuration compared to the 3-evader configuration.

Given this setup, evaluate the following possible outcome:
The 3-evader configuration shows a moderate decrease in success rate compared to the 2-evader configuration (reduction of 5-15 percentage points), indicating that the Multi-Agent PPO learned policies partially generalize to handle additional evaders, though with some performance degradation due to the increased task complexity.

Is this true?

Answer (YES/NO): YES